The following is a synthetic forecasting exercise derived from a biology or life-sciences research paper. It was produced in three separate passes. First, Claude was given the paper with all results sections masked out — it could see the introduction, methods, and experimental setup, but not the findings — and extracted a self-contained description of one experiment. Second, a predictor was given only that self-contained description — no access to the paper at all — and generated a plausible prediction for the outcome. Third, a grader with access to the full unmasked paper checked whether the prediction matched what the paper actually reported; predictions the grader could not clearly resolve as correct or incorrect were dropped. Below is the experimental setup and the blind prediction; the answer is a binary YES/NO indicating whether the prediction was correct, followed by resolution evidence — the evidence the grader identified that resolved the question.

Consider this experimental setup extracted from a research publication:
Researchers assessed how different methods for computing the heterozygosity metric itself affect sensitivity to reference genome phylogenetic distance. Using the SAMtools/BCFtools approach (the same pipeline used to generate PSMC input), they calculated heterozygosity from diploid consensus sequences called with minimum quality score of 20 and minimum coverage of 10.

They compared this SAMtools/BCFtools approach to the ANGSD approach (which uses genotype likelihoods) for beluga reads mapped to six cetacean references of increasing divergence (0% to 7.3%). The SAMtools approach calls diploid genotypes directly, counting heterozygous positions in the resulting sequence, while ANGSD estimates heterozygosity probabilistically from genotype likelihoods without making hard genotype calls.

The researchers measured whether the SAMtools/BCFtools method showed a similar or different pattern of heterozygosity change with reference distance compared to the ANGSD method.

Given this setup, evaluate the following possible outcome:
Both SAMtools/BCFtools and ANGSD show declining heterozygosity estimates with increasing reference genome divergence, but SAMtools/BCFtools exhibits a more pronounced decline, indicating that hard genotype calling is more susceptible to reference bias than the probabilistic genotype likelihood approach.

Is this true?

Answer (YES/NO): NO